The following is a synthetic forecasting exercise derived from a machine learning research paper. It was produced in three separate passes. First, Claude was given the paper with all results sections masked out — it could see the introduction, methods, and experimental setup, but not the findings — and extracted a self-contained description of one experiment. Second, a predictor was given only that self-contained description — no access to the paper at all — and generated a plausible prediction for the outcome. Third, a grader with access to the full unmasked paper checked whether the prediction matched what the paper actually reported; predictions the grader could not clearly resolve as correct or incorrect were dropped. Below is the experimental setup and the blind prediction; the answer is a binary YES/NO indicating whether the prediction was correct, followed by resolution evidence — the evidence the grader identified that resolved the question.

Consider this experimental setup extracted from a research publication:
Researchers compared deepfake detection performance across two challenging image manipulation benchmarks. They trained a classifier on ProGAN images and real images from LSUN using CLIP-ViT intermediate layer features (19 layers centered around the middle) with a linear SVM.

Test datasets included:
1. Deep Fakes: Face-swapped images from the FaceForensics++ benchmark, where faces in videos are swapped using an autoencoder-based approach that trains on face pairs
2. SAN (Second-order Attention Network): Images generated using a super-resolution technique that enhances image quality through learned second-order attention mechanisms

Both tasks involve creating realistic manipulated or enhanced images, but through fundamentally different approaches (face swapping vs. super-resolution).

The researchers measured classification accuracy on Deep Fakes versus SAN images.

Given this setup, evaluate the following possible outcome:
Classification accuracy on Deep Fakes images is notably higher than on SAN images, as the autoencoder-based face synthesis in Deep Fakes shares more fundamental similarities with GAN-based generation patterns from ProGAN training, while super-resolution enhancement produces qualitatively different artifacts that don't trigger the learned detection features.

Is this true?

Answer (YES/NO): NO